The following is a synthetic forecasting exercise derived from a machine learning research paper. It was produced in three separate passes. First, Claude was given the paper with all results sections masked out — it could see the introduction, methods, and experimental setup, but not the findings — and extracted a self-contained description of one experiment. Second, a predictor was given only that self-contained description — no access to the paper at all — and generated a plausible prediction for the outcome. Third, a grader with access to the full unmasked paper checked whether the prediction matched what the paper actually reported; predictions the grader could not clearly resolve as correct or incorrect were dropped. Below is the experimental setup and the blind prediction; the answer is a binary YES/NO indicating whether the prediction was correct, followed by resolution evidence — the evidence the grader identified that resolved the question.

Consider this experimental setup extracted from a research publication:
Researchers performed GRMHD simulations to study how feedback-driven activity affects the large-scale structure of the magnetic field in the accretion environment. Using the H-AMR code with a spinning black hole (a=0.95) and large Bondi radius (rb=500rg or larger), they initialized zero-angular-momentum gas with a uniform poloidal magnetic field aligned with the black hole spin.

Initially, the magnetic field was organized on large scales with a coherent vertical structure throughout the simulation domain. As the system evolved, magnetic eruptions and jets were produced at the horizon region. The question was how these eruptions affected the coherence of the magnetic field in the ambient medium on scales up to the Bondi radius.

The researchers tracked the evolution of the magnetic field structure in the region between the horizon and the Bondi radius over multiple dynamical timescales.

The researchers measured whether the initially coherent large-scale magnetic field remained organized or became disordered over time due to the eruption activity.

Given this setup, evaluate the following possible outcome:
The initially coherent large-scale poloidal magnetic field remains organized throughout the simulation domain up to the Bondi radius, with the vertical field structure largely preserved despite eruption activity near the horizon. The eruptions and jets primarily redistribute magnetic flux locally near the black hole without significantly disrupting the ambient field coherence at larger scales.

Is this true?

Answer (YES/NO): NO